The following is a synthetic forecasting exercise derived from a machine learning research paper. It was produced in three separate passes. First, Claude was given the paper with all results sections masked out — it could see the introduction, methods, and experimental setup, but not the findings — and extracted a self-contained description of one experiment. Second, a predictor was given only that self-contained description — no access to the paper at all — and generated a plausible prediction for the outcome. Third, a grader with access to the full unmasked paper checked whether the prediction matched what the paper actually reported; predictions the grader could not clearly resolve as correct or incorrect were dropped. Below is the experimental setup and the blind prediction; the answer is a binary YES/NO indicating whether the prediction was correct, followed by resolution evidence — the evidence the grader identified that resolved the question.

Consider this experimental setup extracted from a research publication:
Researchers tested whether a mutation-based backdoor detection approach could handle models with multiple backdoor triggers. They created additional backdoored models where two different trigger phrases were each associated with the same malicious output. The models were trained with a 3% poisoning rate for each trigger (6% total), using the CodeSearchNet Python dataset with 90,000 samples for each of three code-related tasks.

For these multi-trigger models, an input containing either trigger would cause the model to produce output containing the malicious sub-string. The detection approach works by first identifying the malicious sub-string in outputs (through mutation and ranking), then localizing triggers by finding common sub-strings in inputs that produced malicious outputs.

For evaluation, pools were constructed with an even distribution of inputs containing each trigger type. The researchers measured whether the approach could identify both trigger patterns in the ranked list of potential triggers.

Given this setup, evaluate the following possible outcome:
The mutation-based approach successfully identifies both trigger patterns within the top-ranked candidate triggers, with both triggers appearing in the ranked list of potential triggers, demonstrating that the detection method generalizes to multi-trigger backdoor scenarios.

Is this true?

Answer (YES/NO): YES